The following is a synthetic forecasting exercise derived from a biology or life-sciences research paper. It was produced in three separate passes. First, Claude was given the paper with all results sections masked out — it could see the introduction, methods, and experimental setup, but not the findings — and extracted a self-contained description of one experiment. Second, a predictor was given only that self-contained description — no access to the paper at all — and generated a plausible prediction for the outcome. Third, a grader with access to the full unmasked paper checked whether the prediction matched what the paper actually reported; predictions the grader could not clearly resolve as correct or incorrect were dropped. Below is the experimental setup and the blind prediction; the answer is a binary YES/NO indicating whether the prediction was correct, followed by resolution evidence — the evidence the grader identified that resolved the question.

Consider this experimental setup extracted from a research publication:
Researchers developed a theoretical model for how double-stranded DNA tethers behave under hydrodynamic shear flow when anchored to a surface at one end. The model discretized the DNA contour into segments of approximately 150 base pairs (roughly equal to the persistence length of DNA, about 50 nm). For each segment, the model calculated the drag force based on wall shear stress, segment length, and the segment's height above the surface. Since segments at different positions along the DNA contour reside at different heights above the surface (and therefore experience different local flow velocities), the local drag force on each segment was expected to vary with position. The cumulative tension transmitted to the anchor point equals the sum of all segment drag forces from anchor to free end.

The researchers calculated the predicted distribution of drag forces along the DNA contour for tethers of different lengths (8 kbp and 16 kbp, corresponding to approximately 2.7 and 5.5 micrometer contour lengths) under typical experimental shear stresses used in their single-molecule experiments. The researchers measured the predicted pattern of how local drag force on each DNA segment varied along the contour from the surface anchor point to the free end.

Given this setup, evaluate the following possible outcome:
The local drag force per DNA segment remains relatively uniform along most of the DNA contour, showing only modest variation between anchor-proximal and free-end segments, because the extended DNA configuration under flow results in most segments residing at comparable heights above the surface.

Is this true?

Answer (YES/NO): NO